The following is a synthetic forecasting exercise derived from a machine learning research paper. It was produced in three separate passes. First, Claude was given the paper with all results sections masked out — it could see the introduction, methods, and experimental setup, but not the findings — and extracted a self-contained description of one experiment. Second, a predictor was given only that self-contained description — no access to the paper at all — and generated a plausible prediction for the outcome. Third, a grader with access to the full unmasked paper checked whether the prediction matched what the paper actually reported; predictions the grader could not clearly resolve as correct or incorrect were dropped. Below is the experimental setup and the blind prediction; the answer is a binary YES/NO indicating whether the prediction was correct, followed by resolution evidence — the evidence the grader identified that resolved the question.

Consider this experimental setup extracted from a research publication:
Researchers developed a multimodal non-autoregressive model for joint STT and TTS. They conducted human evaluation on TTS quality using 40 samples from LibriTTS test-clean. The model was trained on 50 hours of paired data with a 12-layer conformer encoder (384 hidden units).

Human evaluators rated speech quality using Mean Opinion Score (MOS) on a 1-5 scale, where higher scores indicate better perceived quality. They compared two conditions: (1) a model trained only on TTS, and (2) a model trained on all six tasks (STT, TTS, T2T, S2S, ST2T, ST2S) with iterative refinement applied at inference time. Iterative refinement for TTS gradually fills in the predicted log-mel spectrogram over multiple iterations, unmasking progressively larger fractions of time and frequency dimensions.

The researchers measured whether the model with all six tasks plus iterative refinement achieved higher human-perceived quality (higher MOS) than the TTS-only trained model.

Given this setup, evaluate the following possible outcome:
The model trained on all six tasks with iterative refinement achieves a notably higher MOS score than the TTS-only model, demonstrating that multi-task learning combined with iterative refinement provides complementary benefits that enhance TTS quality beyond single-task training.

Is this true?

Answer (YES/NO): NO